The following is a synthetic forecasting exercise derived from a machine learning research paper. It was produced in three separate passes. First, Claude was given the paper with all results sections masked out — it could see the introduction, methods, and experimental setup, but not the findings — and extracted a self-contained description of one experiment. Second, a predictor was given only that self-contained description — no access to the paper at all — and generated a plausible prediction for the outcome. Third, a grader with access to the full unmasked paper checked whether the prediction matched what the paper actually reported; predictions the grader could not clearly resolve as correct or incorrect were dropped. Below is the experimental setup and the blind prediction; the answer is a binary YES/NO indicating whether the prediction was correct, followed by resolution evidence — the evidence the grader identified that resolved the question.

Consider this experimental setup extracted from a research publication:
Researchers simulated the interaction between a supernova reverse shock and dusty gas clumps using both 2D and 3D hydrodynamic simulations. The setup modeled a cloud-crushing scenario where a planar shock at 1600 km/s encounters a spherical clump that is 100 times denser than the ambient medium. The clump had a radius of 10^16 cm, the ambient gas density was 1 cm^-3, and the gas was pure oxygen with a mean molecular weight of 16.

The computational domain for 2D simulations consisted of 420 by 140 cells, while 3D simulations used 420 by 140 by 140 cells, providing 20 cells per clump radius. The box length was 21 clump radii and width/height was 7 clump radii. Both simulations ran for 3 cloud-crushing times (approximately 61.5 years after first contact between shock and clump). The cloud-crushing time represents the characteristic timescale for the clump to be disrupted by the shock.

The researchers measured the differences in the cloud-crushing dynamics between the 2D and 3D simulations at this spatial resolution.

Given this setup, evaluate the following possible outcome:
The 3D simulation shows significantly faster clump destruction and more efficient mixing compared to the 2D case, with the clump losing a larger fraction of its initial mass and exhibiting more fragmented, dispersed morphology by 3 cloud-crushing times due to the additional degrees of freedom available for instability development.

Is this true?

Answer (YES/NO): NO